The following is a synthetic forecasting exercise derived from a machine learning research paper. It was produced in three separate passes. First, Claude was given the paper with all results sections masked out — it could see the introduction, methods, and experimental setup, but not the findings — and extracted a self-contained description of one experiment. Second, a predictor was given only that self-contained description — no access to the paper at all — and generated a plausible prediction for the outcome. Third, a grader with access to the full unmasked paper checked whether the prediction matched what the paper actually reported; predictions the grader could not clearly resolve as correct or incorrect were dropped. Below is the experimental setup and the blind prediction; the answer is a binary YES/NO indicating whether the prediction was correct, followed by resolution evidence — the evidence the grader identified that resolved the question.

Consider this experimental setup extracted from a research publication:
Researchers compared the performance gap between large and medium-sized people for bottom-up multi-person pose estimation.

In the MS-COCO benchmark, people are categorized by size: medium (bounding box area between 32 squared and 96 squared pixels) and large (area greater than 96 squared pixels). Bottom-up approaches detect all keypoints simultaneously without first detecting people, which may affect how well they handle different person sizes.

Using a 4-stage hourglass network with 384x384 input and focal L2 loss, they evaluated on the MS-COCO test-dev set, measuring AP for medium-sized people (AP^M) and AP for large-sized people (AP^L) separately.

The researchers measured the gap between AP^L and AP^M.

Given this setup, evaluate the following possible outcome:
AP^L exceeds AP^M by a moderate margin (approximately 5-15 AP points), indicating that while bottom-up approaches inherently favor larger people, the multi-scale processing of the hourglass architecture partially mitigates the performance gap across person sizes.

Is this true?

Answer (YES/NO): NO